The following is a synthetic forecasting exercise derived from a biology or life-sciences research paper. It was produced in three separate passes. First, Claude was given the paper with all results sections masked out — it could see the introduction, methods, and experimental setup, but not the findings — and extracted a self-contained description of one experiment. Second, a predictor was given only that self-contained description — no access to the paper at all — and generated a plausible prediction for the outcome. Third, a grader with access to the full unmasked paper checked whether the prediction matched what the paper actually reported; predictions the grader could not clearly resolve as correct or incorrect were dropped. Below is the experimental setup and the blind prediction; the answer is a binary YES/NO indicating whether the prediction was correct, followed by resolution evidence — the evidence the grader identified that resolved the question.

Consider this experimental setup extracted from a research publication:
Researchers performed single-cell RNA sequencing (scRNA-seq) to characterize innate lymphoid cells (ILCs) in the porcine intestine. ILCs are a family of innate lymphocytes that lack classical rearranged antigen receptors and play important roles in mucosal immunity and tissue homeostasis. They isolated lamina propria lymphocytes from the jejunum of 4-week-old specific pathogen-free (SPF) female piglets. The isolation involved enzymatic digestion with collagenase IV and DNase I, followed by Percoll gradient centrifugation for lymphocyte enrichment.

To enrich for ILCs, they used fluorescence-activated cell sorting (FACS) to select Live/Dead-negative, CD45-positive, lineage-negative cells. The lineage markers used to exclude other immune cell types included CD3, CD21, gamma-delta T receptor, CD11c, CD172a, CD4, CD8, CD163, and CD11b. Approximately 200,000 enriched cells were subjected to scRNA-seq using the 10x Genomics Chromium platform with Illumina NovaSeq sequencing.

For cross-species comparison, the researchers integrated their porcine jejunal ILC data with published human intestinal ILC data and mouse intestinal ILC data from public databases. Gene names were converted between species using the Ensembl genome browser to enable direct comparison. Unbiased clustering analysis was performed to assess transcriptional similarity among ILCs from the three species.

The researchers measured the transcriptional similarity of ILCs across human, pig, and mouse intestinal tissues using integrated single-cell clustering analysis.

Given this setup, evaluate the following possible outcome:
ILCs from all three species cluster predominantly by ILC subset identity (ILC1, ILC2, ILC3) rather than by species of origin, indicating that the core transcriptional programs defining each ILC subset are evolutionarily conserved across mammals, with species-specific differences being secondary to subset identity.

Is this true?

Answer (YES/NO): NO